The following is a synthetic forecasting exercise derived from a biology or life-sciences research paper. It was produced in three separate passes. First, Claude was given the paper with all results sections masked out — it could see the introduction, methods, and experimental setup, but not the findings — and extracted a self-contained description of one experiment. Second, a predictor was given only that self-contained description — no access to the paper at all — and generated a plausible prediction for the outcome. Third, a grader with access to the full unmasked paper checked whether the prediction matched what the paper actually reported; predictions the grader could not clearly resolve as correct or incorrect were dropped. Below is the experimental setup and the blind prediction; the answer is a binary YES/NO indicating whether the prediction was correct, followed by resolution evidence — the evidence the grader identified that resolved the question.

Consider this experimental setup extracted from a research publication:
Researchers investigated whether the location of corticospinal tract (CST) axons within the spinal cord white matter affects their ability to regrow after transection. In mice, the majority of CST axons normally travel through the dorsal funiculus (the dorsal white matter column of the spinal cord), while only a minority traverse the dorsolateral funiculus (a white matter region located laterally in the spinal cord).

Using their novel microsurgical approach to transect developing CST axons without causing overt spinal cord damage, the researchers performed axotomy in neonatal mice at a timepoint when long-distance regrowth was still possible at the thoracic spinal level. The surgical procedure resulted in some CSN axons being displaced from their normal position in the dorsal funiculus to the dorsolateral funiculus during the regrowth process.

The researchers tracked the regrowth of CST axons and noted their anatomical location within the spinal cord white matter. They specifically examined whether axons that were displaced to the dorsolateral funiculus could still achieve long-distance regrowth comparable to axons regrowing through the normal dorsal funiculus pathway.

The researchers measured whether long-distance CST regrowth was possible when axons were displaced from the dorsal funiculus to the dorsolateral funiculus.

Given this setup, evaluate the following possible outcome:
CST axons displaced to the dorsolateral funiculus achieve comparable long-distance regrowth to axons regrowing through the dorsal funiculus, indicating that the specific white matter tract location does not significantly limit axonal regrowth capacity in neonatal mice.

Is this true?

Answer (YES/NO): YES